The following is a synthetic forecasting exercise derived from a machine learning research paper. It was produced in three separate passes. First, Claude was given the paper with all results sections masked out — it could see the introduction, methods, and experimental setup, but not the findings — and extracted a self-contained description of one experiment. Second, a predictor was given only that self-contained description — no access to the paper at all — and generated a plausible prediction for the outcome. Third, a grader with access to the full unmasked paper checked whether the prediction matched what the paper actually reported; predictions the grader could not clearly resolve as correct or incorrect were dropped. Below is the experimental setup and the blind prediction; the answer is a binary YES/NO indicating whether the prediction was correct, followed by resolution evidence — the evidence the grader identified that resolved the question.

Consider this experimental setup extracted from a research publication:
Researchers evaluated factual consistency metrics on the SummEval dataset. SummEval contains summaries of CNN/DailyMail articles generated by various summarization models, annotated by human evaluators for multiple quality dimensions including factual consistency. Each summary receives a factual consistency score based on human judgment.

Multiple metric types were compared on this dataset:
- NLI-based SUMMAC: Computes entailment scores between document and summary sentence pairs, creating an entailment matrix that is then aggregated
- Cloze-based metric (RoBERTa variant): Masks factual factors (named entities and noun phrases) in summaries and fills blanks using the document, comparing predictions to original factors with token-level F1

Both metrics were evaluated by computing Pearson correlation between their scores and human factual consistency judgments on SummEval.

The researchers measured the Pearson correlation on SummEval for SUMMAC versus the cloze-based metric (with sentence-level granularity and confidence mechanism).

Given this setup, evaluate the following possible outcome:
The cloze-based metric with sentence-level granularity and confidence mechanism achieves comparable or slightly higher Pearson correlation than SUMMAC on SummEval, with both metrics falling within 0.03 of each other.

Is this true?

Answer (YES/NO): NO